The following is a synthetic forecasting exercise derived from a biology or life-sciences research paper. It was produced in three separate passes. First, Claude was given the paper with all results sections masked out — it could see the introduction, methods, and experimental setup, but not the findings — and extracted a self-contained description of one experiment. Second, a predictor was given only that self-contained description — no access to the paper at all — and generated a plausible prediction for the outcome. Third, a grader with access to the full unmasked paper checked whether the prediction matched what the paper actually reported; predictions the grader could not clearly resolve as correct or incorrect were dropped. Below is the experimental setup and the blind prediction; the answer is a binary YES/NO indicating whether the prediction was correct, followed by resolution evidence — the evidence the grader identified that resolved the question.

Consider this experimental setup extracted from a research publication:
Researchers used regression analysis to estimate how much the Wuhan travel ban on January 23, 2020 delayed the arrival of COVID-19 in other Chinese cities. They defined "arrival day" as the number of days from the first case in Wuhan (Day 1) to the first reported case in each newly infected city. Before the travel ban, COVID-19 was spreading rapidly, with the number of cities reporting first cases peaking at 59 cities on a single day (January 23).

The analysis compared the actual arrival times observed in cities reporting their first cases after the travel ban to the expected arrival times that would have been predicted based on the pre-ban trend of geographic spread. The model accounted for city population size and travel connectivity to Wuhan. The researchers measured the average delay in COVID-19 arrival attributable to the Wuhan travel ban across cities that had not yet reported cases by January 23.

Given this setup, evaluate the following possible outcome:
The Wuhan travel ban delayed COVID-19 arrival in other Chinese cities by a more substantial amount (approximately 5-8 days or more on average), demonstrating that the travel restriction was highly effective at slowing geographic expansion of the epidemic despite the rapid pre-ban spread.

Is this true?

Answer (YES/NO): NO